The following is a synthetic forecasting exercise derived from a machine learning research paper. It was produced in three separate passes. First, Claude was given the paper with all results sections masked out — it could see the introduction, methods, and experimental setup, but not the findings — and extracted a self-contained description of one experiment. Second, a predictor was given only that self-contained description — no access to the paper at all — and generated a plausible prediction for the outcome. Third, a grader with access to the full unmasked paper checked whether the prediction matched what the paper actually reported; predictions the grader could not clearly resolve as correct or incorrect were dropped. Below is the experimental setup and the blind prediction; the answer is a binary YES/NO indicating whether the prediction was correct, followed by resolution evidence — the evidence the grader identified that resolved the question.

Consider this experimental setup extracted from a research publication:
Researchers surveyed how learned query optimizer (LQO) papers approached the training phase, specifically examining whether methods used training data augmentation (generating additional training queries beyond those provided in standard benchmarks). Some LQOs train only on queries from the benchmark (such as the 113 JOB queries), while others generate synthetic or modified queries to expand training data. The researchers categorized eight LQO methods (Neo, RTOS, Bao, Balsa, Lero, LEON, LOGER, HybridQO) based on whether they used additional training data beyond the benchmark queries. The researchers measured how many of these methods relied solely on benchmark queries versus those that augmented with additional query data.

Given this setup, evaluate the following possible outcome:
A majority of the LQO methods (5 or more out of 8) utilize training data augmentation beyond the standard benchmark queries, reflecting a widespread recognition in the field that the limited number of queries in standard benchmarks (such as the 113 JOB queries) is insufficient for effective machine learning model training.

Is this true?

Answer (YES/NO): NO